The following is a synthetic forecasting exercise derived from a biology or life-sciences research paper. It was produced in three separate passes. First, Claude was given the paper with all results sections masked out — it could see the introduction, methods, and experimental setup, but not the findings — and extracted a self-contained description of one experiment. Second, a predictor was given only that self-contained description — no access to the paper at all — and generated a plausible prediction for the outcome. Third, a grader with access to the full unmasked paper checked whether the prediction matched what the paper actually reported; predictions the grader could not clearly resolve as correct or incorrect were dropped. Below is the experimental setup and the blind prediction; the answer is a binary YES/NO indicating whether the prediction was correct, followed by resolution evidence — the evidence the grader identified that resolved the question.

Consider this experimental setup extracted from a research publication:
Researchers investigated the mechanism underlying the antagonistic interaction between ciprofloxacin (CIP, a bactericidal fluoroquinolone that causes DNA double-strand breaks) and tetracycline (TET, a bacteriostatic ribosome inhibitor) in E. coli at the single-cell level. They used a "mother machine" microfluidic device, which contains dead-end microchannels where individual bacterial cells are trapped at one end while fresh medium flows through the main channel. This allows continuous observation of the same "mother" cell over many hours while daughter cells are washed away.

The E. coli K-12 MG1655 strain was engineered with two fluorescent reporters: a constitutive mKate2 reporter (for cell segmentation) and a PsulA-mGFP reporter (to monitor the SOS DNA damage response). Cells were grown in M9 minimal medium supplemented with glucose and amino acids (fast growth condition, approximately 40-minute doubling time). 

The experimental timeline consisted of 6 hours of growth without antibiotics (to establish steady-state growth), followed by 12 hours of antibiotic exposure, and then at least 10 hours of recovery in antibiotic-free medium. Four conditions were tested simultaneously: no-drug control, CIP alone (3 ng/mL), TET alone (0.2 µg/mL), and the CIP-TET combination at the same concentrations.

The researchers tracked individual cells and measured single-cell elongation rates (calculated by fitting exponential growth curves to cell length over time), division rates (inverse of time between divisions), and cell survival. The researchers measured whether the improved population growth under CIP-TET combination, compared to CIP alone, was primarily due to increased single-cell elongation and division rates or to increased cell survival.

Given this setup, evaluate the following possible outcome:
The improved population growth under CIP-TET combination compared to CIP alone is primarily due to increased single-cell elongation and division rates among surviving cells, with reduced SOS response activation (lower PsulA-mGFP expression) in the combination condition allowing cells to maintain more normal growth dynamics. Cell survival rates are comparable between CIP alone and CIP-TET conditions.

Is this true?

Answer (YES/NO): NO